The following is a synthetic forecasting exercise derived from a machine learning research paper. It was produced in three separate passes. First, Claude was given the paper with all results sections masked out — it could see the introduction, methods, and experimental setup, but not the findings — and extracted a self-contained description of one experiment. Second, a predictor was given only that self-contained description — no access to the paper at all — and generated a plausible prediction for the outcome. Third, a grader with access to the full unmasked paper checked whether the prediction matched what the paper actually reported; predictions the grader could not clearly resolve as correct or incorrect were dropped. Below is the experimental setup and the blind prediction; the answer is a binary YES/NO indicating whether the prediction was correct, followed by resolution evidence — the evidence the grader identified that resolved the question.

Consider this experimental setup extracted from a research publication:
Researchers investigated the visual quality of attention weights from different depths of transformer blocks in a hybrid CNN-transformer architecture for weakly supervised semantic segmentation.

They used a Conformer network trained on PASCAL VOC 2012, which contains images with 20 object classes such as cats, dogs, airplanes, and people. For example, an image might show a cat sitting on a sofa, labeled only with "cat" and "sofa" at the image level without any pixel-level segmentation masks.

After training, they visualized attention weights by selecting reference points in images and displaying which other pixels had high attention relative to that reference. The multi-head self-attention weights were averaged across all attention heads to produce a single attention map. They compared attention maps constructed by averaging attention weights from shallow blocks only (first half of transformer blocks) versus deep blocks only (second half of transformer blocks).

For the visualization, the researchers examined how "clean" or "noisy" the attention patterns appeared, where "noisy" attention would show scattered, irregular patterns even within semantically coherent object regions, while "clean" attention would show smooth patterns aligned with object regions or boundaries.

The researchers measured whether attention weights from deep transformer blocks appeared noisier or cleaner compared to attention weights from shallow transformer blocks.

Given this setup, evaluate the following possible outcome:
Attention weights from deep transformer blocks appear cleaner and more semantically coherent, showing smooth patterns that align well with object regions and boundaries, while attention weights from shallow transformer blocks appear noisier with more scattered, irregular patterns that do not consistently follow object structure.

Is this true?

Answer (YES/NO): NO